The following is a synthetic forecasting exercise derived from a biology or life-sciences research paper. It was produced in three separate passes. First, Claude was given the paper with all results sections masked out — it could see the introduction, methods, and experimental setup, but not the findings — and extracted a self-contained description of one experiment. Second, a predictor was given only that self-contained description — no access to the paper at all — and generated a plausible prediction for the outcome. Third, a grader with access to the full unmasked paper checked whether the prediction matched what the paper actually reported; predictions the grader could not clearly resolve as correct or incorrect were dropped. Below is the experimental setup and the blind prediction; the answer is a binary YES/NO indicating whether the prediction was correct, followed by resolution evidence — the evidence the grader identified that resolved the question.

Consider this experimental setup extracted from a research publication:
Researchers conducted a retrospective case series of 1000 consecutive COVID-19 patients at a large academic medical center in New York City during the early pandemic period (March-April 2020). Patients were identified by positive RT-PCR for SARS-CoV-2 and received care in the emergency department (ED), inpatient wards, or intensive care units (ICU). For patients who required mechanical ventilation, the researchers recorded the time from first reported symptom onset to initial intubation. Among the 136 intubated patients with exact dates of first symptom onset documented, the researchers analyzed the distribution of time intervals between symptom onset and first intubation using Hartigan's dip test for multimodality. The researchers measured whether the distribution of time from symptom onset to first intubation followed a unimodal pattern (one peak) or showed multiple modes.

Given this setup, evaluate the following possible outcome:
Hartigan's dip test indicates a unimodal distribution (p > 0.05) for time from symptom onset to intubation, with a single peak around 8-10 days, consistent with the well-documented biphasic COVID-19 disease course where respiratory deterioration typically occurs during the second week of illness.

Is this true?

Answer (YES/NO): NO